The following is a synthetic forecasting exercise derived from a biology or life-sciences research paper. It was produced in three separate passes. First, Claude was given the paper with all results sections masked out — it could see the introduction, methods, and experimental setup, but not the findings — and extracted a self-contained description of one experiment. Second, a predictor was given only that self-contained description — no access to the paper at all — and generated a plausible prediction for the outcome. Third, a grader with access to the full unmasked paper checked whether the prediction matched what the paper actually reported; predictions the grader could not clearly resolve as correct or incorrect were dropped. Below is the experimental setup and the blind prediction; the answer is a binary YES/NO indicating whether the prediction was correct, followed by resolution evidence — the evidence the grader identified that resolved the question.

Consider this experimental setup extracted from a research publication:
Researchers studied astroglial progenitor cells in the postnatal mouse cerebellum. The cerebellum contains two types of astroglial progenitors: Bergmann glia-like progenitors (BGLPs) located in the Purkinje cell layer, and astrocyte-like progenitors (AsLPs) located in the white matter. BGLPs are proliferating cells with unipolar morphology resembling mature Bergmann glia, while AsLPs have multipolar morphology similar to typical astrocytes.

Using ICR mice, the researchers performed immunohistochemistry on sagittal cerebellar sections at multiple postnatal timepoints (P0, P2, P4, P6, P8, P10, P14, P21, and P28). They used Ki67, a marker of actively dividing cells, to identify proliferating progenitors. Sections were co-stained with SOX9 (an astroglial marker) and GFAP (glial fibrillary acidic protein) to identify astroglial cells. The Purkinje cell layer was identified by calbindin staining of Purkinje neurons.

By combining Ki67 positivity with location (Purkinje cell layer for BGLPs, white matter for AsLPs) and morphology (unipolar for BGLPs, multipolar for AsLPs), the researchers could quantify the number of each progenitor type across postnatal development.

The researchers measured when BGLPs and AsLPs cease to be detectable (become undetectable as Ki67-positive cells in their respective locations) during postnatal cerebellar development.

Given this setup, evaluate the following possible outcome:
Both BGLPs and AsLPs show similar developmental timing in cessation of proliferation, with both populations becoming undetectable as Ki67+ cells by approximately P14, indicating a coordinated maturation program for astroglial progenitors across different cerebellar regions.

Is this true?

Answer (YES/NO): NO